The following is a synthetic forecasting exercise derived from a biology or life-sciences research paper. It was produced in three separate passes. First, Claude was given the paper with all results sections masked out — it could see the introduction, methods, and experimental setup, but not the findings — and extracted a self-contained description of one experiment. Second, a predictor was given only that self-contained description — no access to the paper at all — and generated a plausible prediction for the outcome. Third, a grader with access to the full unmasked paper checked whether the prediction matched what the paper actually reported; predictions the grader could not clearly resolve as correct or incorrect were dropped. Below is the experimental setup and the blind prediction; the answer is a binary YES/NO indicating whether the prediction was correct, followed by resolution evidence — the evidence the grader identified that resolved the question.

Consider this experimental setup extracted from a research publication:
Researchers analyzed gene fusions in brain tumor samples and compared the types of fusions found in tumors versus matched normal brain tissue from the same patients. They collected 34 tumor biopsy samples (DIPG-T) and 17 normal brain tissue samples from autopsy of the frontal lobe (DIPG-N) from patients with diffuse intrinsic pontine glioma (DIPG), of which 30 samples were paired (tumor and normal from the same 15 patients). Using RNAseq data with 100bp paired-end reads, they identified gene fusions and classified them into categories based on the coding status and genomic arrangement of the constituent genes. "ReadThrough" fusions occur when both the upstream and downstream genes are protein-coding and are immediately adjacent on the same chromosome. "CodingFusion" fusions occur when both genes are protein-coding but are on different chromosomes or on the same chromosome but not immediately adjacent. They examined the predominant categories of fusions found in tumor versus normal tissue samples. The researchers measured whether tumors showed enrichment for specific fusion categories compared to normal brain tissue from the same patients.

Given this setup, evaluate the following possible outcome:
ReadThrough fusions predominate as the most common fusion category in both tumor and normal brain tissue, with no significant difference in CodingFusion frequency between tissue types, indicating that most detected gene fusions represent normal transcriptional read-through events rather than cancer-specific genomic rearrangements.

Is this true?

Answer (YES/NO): NO